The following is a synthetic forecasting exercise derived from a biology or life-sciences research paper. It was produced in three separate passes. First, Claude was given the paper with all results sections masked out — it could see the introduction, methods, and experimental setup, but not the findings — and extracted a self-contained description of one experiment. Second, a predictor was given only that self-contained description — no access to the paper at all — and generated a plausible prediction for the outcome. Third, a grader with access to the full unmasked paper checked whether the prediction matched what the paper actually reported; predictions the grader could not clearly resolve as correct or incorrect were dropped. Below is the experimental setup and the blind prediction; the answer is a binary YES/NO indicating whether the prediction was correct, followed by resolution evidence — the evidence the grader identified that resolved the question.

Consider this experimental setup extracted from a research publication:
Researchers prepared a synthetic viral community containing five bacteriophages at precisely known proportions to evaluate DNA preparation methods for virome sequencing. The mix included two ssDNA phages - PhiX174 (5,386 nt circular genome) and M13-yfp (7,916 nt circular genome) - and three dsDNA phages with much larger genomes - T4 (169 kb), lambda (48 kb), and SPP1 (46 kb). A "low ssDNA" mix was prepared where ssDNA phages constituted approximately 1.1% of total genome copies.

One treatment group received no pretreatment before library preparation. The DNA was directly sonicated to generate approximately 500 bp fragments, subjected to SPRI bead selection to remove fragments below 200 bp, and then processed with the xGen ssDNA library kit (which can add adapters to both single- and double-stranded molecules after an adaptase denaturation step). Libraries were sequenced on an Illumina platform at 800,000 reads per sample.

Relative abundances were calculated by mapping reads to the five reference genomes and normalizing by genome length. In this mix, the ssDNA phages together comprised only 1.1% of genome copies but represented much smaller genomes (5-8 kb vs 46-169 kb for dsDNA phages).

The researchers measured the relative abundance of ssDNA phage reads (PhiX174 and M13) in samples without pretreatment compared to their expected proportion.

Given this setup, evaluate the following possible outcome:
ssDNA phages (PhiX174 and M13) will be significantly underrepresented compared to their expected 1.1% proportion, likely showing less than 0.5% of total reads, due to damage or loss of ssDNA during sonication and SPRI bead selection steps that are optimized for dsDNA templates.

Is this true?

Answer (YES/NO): YES